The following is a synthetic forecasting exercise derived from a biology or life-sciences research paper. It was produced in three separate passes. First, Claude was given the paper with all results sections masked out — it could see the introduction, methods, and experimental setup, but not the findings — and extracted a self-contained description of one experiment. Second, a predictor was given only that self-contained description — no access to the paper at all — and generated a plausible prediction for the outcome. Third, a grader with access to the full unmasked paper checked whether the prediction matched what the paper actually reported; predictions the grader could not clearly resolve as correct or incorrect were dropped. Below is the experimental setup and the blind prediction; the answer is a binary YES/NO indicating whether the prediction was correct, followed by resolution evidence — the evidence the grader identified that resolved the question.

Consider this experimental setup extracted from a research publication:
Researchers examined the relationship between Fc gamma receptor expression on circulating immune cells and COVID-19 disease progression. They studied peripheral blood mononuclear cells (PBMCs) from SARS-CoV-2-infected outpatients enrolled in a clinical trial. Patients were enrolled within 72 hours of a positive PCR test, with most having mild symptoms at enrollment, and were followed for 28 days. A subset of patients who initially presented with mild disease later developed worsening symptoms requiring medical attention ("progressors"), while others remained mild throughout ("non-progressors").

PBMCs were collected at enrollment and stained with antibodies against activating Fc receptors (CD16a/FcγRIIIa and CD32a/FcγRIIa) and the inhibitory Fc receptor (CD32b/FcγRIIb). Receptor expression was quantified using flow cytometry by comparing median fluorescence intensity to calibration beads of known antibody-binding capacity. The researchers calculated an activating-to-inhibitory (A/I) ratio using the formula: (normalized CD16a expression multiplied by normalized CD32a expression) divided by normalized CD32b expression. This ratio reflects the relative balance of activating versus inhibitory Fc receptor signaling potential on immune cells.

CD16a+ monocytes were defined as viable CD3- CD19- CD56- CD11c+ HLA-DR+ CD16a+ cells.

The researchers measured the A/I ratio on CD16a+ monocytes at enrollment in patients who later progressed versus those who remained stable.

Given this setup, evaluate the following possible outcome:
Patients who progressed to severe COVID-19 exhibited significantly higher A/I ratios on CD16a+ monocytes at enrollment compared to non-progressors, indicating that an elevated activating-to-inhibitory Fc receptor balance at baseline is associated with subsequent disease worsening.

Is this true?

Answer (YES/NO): YES